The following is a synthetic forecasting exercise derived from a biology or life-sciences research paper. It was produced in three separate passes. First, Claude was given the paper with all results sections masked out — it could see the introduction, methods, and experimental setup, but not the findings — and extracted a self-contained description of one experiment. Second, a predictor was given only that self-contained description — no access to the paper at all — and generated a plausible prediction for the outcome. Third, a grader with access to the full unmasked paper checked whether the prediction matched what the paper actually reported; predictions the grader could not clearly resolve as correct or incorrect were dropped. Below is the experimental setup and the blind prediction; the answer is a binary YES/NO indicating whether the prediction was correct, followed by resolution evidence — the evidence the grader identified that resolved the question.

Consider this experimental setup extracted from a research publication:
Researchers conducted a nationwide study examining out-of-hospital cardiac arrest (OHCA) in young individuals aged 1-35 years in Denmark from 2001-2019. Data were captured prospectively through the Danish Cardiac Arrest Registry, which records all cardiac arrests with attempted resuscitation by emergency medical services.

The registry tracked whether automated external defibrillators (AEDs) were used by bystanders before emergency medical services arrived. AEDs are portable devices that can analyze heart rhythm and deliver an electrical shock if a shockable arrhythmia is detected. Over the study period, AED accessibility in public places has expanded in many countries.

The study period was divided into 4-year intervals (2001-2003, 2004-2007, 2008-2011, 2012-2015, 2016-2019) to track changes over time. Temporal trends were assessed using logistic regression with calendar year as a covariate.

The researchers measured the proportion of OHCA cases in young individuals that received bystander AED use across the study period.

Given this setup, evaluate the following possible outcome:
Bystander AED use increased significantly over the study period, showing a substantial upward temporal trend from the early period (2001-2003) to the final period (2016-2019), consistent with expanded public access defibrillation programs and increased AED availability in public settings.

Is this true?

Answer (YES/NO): YES